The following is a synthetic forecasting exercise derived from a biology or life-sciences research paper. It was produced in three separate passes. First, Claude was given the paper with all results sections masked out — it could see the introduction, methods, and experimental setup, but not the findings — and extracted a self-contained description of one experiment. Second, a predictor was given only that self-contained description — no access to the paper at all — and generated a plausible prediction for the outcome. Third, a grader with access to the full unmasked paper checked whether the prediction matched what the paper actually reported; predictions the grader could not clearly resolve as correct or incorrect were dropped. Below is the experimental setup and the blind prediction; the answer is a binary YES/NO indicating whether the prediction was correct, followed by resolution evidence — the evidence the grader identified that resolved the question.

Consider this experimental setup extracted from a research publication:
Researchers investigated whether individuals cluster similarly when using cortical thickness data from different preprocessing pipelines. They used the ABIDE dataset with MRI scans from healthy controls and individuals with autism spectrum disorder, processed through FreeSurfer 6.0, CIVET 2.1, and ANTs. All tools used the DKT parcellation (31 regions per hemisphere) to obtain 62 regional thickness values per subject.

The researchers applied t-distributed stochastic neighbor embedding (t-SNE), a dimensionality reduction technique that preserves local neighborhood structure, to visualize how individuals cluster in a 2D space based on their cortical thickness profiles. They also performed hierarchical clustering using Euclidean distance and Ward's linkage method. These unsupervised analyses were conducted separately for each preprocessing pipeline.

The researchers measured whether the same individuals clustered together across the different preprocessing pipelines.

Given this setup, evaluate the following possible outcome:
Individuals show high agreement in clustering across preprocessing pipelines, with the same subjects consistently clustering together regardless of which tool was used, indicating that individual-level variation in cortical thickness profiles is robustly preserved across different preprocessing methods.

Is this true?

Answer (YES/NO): NO